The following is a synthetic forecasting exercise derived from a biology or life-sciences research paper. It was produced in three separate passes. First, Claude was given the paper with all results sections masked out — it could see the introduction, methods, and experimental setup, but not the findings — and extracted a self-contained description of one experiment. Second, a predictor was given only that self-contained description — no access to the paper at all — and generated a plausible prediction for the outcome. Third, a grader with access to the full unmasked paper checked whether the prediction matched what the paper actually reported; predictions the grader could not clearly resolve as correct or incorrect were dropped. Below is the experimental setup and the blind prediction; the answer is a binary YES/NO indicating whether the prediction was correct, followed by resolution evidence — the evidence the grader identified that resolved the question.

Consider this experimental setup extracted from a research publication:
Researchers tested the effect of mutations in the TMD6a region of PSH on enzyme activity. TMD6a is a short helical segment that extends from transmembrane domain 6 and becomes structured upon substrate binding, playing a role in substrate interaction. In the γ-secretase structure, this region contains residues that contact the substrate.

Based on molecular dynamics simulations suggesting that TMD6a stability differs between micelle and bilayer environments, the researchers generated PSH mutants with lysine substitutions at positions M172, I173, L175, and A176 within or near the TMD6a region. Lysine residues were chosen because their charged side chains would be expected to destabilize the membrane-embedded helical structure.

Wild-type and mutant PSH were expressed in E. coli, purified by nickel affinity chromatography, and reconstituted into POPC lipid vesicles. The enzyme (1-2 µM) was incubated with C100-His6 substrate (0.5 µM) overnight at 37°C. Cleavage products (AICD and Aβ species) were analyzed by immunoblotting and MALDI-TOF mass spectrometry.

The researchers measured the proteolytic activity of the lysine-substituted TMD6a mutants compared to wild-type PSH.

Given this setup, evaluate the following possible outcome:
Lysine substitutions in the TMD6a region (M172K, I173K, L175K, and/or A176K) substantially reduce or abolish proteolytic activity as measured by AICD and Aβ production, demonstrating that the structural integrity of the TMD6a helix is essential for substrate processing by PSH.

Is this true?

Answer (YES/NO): YES